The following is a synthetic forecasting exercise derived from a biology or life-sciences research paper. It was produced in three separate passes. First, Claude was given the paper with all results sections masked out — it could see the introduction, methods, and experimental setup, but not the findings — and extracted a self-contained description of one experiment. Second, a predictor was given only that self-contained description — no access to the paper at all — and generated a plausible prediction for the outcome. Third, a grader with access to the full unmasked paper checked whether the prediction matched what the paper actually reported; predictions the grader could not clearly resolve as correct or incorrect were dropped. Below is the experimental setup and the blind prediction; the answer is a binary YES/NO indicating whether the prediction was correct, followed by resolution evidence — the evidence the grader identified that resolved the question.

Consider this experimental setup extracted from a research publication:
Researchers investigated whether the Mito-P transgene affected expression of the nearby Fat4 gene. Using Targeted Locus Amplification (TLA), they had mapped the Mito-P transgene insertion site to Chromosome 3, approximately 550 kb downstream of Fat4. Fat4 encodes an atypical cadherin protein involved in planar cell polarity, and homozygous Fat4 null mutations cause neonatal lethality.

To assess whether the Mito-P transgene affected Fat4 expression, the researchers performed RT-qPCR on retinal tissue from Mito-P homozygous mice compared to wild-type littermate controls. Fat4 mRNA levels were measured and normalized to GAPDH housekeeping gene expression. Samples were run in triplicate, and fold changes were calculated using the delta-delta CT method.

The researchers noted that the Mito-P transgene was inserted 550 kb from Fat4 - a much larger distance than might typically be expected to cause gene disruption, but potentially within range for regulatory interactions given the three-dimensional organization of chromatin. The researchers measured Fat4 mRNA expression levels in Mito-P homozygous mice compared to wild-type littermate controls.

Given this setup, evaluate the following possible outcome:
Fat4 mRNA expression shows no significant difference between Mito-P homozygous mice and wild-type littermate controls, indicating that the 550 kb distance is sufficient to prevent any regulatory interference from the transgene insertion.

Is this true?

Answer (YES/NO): NO